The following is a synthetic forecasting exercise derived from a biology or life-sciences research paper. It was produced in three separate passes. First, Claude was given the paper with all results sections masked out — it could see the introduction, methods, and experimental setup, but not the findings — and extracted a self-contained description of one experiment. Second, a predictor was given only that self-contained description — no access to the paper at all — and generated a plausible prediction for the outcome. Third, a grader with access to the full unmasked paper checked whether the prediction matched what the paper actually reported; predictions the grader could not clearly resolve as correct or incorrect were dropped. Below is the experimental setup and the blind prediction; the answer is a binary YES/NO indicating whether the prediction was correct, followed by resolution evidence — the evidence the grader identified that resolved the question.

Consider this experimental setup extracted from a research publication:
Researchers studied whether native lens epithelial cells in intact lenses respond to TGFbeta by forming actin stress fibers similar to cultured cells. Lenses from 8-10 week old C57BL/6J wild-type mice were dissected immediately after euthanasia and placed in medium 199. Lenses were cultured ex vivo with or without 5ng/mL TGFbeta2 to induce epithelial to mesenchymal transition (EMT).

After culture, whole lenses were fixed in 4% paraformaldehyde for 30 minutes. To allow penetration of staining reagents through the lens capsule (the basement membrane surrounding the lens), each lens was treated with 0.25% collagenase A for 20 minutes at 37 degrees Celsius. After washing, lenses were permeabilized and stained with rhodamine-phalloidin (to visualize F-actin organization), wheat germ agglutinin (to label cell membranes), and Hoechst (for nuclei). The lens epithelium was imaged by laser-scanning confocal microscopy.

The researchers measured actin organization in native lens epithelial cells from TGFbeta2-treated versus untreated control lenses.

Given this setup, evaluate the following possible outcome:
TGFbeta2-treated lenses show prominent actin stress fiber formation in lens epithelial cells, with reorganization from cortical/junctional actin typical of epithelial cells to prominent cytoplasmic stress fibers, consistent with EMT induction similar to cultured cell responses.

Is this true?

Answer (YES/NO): YES